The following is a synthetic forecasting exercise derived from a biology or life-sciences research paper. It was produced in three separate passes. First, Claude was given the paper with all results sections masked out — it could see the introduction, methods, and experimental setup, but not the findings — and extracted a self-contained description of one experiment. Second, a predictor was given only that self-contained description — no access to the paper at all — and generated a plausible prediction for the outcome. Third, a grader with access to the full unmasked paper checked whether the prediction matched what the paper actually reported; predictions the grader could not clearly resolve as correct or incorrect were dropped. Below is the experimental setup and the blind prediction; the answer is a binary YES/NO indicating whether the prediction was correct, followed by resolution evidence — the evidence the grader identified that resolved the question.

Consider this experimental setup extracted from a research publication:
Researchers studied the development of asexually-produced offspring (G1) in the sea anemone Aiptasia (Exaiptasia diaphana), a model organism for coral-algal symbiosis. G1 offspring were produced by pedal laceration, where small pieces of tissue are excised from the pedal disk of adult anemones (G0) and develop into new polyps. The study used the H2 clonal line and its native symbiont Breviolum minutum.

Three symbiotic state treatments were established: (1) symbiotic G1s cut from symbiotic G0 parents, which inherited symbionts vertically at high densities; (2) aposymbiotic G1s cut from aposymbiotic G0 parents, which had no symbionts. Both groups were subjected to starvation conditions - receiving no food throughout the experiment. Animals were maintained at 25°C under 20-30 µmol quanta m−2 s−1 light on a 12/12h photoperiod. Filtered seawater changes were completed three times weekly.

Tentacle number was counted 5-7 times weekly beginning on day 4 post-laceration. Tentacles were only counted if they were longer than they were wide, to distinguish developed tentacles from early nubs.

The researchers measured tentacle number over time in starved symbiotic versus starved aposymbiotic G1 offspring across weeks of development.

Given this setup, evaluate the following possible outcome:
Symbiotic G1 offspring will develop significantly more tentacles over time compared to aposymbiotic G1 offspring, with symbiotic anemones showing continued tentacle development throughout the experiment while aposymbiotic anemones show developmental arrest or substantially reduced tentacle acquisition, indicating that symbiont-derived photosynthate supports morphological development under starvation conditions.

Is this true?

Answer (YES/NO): NO